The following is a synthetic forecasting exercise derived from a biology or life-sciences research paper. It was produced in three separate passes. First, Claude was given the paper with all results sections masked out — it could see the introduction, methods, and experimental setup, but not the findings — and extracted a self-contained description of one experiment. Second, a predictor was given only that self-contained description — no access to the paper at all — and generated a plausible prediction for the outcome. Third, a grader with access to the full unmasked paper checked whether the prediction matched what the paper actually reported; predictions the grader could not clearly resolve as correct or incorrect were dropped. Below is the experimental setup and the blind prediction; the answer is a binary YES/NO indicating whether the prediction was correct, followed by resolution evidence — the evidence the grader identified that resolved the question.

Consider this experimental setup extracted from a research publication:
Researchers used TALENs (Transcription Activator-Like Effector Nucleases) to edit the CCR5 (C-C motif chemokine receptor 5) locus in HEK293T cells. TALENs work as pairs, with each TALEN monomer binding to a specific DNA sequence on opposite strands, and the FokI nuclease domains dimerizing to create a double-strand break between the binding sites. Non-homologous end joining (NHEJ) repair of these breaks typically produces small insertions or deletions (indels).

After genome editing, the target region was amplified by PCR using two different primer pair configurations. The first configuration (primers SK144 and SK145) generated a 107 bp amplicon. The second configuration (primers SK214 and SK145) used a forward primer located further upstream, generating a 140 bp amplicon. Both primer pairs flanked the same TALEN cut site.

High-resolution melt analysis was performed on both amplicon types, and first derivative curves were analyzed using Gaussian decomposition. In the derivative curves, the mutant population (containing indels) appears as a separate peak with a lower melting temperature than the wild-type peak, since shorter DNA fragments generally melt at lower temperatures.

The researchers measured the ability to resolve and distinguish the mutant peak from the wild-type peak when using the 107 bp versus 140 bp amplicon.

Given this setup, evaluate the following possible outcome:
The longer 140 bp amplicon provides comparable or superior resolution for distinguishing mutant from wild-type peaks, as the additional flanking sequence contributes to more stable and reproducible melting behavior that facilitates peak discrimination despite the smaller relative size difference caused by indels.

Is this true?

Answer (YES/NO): YES